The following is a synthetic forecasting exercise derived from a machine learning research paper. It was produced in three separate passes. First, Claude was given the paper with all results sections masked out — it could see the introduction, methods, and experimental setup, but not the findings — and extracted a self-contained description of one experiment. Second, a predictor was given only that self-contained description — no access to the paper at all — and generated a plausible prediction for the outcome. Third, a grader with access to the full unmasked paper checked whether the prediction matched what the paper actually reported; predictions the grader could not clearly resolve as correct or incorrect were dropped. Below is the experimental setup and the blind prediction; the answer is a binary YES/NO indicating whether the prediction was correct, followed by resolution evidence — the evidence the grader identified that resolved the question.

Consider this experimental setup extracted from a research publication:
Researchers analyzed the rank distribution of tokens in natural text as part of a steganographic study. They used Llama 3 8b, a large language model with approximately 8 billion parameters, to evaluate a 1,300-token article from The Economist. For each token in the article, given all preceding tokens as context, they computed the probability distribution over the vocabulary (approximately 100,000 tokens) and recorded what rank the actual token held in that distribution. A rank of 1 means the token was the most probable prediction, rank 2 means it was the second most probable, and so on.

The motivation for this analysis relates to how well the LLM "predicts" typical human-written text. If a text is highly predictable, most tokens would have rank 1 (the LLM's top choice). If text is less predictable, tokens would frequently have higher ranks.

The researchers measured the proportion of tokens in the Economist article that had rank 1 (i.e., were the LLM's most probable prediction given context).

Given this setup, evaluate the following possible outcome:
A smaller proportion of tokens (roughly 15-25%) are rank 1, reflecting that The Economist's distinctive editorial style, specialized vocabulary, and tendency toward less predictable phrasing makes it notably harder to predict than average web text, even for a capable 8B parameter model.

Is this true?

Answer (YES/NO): NO